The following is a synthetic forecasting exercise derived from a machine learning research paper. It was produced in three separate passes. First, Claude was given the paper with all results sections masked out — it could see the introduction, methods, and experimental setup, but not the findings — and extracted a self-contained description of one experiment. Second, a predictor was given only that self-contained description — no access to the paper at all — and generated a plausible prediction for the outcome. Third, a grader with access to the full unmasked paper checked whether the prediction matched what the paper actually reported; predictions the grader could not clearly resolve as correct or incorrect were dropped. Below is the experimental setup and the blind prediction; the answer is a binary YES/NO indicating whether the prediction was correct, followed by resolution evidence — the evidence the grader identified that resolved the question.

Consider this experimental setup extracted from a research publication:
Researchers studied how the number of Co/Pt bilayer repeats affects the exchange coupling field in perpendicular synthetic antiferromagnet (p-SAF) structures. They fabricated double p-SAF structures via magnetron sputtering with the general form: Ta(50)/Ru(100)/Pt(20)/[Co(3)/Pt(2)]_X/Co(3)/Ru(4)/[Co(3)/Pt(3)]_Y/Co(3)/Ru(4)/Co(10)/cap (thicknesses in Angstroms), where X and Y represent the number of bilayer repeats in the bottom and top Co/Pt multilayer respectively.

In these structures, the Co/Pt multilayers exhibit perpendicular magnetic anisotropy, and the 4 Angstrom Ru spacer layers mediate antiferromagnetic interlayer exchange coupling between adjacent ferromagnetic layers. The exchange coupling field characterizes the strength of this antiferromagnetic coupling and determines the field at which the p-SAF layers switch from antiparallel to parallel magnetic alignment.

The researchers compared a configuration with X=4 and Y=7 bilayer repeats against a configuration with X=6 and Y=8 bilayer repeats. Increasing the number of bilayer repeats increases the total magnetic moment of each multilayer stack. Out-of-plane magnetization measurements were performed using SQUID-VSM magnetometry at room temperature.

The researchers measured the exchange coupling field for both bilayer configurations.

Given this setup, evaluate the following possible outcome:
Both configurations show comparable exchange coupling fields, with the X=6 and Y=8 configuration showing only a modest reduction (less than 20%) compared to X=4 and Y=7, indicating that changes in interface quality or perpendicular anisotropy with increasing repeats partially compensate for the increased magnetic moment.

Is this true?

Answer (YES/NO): NO